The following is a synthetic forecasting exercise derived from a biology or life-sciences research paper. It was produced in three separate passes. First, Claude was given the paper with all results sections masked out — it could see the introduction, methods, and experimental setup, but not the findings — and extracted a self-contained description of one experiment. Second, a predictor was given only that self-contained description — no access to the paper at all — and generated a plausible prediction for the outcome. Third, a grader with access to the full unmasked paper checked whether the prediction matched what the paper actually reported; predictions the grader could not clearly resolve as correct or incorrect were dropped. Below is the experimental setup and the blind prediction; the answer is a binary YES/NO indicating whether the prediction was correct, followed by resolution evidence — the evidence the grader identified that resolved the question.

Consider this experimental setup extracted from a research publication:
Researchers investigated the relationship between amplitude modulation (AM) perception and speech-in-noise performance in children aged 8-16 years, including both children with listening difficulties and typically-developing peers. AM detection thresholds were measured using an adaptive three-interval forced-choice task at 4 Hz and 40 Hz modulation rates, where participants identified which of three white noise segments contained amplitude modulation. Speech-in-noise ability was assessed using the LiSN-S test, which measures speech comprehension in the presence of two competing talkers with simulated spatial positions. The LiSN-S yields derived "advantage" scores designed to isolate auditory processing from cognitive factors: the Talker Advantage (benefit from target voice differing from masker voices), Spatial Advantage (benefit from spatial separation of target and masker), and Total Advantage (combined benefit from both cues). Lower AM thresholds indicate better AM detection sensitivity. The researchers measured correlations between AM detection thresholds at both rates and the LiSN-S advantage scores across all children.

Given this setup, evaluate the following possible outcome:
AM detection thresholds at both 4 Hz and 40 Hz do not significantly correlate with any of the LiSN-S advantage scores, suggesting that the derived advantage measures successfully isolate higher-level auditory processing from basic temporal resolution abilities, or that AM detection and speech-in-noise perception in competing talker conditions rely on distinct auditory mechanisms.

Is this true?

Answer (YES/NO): YES